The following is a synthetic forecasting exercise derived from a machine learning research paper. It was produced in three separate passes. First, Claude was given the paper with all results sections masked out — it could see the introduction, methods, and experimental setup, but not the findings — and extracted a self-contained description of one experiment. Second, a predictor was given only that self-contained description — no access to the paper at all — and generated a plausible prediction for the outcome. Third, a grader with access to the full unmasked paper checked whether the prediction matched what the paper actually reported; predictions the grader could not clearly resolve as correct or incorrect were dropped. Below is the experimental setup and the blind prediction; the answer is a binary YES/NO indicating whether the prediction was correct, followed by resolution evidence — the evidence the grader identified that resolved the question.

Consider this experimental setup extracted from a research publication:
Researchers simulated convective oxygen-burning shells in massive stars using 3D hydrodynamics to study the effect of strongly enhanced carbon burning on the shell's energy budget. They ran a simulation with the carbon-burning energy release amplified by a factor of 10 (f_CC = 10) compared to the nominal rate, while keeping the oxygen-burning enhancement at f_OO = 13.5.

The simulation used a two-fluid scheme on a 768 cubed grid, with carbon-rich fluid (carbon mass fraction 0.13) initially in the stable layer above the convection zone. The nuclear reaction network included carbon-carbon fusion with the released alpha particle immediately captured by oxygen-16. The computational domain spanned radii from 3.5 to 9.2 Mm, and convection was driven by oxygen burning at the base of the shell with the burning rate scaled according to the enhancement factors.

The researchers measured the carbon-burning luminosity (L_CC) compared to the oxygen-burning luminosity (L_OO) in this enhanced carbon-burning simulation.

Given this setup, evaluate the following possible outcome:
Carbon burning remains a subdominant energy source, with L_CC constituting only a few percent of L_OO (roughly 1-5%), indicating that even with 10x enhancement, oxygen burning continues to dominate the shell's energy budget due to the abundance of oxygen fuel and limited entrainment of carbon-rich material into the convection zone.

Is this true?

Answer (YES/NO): NO